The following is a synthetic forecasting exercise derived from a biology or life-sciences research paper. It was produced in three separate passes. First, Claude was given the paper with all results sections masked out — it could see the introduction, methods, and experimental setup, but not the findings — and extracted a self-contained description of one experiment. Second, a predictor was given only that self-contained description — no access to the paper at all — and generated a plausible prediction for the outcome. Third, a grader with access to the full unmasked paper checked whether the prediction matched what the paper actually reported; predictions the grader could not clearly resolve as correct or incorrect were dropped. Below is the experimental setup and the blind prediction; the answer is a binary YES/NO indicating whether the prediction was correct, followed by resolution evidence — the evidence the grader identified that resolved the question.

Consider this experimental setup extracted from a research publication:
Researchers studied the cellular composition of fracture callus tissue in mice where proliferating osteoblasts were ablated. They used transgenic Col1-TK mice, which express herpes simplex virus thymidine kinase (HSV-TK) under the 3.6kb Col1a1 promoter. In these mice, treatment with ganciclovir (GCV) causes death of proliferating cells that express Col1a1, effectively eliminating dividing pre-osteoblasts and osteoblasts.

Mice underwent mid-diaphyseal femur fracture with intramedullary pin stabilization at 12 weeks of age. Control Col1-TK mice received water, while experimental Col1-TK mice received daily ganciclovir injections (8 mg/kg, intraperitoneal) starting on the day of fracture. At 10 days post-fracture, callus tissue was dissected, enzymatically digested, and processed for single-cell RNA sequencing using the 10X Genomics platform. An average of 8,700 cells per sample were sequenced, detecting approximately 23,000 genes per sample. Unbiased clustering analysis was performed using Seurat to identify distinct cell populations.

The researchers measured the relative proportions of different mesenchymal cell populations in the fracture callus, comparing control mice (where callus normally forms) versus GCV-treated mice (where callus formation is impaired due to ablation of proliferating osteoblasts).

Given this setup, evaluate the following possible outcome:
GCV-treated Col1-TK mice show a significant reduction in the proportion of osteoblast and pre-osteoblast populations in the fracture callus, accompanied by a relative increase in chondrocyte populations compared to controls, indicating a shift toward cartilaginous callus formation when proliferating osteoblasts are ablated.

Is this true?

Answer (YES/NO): NO